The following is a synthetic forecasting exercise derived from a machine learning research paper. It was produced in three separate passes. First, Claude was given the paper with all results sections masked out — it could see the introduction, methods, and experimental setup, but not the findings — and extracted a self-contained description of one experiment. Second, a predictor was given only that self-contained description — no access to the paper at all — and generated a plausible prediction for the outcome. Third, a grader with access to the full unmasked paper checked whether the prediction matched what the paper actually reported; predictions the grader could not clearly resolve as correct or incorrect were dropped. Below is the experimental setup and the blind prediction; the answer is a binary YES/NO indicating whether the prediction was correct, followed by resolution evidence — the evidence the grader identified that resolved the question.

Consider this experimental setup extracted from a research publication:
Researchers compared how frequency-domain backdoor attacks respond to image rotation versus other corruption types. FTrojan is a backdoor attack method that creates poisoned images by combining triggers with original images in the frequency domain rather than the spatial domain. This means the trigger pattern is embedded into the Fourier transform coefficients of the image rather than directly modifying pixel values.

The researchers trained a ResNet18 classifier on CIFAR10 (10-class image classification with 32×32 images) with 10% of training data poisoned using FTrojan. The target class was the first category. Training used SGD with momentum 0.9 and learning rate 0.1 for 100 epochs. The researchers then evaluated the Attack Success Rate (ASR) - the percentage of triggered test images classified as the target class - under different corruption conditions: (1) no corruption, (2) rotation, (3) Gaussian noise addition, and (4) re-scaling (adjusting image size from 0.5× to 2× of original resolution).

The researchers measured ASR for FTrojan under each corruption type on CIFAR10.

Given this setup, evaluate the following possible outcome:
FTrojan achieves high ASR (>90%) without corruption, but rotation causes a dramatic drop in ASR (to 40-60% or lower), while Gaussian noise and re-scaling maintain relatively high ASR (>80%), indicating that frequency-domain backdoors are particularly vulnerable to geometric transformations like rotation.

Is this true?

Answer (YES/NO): NO